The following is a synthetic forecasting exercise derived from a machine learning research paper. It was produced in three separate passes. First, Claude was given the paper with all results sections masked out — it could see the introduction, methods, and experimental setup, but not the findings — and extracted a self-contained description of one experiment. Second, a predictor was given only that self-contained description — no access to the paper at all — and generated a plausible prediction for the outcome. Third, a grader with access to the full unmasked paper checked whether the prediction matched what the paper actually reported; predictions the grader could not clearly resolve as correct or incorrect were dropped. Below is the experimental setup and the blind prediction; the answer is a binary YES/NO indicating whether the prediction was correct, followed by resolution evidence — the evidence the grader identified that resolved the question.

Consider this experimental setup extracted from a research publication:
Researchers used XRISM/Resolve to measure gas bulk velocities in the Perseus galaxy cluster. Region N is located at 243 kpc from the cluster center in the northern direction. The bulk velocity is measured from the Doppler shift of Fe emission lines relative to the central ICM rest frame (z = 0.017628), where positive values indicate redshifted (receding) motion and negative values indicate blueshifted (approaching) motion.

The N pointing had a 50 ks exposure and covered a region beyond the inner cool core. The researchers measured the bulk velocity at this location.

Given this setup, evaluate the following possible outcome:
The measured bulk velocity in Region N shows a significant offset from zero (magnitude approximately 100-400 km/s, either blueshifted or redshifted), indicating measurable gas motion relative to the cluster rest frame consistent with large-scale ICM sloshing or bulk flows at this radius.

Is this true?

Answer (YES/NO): NO